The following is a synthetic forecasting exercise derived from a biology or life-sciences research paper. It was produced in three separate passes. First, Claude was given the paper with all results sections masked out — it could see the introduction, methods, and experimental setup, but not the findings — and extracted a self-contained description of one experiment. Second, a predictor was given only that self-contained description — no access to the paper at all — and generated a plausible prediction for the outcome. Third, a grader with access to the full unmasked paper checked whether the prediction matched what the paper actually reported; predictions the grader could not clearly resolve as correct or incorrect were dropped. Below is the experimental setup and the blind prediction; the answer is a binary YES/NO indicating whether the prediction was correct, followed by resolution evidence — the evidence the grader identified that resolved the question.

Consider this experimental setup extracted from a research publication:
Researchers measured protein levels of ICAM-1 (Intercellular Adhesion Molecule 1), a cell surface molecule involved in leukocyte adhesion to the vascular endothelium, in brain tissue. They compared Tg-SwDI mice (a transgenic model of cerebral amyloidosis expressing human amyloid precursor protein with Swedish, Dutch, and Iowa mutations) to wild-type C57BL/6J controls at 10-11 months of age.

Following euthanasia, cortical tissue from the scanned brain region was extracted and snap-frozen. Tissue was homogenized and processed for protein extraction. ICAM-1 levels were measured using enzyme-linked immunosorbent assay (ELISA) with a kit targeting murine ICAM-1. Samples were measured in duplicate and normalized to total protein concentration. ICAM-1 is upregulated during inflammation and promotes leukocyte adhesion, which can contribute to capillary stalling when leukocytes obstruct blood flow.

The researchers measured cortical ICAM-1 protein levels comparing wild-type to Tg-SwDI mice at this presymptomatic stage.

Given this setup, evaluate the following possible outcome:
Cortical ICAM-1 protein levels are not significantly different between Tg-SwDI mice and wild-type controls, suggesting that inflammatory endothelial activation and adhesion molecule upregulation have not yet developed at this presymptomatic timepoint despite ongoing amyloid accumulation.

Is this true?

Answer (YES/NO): NO